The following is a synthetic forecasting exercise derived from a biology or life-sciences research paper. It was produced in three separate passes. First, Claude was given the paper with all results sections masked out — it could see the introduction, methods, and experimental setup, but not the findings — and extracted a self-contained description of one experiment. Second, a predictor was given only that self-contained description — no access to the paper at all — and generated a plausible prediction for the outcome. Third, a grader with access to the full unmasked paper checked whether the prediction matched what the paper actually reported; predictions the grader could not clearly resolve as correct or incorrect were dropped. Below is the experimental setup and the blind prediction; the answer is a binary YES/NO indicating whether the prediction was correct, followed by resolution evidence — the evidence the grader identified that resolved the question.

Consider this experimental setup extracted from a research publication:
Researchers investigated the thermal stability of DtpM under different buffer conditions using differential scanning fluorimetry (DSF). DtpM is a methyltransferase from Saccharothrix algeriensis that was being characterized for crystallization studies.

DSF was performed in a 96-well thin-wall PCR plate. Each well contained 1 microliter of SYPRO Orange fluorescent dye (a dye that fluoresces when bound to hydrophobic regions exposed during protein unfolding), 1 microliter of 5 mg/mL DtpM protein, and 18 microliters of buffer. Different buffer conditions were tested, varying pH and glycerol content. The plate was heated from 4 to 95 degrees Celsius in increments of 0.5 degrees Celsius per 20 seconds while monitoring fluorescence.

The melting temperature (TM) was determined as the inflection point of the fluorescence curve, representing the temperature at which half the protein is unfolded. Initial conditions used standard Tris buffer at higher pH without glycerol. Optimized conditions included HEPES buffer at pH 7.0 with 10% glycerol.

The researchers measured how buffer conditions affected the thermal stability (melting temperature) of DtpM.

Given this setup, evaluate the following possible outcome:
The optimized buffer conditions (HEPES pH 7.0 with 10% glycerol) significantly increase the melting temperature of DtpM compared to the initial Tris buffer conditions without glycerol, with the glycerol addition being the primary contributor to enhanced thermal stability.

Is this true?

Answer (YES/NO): NO